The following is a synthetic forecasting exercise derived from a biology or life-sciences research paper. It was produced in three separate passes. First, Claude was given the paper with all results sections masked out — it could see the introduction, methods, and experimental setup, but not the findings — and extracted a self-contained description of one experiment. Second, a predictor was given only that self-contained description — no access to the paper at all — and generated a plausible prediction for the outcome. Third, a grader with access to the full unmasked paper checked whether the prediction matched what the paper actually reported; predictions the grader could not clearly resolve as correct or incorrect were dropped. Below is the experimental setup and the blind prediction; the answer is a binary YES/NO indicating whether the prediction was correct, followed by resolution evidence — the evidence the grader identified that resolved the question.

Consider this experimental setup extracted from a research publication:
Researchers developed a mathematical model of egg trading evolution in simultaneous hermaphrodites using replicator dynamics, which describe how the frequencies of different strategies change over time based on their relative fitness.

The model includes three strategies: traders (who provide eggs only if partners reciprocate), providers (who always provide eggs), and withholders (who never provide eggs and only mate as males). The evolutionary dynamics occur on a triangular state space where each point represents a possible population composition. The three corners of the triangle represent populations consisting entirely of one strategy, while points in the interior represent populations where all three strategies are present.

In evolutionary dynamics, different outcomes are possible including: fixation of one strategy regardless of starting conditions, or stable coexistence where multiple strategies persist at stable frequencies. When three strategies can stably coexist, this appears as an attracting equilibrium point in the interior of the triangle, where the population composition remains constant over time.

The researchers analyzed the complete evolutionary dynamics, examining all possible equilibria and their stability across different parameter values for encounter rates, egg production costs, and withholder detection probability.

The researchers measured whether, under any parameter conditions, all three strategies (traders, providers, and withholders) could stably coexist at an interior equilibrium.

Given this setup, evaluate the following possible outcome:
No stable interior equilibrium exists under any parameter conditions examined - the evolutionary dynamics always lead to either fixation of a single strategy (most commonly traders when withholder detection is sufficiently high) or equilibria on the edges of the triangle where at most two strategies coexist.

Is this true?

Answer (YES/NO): YES